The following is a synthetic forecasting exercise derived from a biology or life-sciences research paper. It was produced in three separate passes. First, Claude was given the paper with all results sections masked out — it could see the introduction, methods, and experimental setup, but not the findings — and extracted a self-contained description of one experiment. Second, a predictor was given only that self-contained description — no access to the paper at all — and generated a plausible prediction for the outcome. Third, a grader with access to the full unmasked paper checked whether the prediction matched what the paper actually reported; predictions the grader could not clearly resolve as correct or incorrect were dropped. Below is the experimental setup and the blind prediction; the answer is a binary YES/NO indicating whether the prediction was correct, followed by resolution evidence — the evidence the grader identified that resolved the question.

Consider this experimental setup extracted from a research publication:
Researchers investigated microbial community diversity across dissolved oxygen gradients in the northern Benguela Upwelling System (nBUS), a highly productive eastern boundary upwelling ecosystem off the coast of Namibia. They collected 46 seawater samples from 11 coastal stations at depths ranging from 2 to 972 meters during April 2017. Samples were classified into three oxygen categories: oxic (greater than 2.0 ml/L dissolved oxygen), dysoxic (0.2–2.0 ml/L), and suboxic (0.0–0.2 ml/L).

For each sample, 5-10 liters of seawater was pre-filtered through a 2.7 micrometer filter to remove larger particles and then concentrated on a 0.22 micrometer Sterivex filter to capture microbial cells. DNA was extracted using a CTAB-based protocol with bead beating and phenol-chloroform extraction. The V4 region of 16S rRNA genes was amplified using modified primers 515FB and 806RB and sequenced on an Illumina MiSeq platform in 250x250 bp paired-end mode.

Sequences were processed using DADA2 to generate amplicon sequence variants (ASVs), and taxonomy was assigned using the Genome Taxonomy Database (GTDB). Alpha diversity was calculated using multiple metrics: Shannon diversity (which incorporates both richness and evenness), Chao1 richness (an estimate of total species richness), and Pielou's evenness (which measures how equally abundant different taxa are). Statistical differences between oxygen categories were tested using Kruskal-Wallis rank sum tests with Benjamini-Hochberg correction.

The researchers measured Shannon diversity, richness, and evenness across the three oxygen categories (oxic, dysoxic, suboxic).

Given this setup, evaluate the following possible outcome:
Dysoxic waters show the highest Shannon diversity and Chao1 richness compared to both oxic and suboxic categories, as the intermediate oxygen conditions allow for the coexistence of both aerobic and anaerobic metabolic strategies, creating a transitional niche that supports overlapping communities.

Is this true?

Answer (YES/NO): YES